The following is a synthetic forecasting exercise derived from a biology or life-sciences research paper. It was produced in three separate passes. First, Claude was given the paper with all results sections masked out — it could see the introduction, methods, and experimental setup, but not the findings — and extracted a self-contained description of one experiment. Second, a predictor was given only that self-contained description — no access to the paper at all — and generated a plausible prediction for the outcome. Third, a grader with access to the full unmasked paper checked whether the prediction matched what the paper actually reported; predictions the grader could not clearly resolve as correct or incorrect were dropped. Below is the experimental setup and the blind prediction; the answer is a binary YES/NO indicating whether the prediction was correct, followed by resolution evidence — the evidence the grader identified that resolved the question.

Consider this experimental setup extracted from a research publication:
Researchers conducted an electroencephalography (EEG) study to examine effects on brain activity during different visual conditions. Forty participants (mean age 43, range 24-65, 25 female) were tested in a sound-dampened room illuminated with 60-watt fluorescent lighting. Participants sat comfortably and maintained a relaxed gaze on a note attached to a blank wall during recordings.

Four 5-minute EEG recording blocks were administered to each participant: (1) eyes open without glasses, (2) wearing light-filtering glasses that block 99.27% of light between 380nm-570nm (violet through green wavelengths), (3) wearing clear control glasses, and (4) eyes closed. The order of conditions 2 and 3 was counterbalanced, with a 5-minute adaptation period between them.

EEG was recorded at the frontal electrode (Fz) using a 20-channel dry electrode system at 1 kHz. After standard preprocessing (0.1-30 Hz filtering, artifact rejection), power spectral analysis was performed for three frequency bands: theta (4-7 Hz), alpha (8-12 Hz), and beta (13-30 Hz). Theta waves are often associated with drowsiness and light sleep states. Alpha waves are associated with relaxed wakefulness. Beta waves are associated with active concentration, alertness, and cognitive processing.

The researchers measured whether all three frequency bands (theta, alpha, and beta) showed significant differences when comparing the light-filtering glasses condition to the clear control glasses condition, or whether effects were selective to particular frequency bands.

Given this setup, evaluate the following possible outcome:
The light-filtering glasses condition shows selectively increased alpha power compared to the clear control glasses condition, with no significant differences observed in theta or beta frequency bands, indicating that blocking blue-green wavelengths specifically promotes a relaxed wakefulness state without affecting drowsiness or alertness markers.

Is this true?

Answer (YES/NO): NO